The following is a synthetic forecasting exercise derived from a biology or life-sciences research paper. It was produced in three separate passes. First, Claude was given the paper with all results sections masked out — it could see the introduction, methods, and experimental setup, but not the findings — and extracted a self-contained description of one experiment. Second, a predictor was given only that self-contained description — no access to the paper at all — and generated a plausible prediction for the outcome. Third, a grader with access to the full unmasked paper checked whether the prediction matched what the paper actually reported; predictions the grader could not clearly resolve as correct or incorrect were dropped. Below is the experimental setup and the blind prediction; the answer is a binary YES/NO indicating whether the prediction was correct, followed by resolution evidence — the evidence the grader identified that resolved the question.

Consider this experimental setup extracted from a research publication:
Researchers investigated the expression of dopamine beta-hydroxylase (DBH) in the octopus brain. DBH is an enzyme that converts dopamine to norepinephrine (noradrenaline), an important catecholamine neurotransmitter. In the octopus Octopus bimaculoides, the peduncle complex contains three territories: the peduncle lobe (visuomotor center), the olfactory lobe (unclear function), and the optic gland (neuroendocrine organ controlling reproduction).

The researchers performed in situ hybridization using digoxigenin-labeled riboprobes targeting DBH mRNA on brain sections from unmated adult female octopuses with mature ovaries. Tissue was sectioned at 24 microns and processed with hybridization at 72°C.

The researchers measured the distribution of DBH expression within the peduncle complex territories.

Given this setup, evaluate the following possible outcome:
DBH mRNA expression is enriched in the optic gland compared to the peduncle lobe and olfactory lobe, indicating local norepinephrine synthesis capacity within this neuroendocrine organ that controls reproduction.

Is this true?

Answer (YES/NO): NO